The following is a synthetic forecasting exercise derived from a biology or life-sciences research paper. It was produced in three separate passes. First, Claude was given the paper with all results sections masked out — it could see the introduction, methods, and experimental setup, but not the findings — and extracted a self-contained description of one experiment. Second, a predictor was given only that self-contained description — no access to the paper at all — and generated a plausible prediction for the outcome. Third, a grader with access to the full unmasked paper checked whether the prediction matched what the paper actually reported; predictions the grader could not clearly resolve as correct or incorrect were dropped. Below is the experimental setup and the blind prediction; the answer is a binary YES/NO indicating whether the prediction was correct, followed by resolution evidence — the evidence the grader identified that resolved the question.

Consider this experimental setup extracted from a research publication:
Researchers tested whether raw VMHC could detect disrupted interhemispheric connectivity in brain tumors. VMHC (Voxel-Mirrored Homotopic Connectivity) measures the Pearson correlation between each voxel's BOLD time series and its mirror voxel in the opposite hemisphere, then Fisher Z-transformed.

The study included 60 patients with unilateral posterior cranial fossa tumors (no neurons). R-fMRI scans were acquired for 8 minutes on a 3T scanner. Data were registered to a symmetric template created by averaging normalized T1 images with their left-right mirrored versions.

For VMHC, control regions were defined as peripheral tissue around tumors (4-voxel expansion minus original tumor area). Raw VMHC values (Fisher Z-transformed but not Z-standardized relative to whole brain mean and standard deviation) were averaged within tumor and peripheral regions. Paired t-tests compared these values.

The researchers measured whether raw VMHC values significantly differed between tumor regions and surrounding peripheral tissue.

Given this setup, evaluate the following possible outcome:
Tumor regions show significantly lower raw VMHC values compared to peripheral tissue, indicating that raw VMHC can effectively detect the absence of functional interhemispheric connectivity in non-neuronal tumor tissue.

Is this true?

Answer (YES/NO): YES